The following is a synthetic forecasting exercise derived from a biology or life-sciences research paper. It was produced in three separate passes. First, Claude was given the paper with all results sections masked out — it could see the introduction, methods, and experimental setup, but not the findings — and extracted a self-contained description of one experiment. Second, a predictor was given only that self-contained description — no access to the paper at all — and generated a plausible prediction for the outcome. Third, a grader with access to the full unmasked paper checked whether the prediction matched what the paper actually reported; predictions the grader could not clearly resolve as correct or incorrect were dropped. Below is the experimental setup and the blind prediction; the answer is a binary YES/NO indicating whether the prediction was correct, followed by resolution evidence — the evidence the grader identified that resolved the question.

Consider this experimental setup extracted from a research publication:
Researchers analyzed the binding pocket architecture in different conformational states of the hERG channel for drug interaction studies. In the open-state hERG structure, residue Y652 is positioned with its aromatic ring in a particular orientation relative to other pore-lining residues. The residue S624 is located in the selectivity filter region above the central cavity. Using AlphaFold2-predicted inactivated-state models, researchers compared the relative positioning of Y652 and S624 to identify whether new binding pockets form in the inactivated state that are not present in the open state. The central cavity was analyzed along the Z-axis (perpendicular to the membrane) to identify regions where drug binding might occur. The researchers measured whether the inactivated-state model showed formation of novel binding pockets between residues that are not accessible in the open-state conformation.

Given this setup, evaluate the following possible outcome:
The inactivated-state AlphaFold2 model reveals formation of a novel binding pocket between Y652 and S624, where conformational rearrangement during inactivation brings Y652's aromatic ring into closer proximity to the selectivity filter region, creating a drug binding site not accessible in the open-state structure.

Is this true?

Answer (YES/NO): YES